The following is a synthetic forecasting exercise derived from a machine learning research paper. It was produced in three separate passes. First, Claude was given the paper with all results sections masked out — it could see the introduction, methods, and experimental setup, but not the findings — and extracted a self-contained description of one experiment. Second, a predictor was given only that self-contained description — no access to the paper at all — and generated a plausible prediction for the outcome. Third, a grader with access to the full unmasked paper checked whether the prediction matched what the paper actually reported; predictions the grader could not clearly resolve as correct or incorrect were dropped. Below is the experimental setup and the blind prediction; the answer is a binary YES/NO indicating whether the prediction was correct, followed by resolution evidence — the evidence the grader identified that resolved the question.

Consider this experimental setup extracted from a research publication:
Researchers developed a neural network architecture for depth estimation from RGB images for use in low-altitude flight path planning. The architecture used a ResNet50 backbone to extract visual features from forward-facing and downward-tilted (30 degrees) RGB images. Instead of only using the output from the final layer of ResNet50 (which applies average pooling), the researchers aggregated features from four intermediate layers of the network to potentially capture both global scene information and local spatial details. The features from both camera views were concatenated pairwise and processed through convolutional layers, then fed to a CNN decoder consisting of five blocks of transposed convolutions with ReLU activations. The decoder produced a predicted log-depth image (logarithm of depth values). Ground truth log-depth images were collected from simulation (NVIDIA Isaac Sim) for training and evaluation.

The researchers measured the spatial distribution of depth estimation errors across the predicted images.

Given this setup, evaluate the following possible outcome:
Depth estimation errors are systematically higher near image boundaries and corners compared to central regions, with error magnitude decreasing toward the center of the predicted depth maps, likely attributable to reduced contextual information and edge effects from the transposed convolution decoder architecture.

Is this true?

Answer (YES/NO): YES